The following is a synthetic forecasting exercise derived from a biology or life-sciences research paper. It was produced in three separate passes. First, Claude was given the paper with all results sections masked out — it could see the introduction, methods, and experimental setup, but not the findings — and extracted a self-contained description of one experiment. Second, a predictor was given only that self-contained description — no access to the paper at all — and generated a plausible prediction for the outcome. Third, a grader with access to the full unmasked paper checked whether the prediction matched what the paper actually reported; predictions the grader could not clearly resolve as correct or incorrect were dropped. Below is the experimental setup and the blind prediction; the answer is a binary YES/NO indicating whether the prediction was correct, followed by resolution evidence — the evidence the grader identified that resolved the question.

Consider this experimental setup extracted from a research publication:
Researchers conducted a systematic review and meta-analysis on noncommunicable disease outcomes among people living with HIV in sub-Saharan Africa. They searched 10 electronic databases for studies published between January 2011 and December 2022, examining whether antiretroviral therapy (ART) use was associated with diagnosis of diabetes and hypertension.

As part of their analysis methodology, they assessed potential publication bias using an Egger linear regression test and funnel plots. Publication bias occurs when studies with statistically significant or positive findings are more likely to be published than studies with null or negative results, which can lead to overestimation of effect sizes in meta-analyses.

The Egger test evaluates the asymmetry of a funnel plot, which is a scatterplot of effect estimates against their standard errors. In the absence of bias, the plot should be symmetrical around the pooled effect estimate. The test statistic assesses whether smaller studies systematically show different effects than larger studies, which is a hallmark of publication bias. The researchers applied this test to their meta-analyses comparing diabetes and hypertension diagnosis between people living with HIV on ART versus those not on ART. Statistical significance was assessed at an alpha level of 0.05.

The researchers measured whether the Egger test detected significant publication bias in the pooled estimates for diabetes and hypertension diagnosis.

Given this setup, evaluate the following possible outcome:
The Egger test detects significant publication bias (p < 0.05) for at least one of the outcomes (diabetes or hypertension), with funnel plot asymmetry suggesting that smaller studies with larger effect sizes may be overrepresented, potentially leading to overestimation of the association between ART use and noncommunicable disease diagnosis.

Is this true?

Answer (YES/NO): NO